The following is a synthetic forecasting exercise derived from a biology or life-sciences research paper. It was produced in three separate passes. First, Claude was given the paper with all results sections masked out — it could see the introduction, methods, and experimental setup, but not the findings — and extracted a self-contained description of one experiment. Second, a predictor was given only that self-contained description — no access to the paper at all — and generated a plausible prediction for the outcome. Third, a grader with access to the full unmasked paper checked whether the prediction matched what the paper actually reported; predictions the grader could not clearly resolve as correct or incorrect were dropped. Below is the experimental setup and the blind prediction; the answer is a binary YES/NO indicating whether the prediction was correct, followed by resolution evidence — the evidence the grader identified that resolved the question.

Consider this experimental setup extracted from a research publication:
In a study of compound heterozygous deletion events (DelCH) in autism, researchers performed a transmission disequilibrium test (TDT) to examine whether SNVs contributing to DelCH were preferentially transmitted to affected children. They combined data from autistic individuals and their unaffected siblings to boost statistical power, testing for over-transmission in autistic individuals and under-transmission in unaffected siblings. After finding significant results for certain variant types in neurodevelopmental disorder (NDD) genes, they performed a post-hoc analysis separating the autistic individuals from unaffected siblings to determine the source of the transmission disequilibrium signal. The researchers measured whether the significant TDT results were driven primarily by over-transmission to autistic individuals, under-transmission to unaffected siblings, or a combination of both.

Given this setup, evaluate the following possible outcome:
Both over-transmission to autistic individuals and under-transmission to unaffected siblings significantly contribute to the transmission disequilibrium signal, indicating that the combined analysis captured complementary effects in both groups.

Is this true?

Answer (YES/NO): YES